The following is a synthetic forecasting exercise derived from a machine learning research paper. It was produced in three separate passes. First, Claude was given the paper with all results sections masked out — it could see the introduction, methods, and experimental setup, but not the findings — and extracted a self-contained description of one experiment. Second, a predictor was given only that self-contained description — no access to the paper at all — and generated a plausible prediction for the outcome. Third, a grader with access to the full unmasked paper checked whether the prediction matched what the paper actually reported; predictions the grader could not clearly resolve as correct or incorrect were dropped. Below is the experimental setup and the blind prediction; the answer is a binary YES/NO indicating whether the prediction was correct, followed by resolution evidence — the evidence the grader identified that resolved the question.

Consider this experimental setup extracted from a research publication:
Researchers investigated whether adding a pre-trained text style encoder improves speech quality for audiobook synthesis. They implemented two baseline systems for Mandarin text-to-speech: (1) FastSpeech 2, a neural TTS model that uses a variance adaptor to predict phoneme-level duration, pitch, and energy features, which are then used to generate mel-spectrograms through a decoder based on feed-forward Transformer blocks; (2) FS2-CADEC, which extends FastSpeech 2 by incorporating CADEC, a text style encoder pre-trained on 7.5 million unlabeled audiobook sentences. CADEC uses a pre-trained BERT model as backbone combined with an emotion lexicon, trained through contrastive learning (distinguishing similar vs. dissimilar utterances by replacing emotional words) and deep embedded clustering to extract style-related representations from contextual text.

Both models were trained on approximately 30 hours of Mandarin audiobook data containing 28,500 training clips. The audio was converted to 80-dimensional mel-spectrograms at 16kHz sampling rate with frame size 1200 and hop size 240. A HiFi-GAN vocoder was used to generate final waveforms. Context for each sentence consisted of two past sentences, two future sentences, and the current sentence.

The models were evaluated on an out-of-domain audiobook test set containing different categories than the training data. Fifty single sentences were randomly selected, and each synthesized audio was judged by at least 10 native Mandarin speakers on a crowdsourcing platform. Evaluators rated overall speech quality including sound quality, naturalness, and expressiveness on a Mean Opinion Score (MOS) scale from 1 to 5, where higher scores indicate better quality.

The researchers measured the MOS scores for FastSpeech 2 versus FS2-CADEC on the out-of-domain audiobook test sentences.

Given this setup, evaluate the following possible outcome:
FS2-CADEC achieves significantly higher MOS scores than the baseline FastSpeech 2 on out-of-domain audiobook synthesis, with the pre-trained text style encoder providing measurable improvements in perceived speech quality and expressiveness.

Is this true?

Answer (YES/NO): NO